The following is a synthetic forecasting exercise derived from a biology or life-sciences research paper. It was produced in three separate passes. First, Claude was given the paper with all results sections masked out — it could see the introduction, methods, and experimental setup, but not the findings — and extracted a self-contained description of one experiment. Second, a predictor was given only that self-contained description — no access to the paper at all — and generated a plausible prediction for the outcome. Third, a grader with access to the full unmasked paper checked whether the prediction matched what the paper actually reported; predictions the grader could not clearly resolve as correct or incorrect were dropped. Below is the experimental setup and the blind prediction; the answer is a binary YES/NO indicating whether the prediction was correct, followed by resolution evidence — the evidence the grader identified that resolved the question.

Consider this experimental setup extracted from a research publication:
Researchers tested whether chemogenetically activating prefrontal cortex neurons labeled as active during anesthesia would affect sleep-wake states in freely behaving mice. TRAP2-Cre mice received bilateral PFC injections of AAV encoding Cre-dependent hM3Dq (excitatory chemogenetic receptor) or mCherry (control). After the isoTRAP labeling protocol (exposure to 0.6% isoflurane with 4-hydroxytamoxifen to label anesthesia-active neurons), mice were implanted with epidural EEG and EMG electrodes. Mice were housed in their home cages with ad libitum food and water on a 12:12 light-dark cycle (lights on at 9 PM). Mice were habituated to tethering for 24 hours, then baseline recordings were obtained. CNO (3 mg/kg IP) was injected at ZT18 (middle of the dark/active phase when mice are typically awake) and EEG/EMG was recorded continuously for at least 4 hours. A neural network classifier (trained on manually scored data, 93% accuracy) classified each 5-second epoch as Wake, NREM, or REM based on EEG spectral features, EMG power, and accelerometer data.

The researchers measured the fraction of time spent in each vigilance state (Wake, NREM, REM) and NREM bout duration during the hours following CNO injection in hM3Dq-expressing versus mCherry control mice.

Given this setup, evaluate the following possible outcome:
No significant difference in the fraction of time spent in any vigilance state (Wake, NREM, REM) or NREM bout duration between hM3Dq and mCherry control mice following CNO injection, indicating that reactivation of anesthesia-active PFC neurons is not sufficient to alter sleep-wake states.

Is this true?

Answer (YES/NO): NO